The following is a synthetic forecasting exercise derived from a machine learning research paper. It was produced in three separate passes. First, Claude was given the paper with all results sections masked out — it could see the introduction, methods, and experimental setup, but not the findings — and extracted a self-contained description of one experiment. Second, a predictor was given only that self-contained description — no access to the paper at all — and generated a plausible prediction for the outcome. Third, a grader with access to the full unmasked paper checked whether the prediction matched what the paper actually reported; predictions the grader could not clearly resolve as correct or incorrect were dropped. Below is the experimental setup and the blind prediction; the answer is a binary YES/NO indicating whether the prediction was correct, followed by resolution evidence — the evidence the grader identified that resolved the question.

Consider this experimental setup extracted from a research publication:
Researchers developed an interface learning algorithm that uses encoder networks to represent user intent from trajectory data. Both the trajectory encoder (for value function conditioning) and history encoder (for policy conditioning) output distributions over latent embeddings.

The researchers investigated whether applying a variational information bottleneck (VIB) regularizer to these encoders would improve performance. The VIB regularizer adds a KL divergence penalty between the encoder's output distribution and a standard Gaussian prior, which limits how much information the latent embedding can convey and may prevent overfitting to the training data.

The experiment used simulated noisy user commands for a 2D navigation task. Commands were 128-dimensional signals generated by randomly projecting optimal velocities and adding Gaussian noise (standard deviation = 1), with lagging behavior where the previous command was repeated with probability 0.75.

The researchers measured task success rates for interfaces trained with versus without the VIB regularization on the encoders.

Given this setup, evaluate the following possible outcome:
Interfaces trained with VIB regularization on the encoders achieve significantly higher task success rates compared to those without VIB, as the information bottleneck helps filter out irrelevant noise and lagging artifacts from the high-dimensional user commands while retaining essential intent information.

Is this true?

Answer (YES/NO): YES